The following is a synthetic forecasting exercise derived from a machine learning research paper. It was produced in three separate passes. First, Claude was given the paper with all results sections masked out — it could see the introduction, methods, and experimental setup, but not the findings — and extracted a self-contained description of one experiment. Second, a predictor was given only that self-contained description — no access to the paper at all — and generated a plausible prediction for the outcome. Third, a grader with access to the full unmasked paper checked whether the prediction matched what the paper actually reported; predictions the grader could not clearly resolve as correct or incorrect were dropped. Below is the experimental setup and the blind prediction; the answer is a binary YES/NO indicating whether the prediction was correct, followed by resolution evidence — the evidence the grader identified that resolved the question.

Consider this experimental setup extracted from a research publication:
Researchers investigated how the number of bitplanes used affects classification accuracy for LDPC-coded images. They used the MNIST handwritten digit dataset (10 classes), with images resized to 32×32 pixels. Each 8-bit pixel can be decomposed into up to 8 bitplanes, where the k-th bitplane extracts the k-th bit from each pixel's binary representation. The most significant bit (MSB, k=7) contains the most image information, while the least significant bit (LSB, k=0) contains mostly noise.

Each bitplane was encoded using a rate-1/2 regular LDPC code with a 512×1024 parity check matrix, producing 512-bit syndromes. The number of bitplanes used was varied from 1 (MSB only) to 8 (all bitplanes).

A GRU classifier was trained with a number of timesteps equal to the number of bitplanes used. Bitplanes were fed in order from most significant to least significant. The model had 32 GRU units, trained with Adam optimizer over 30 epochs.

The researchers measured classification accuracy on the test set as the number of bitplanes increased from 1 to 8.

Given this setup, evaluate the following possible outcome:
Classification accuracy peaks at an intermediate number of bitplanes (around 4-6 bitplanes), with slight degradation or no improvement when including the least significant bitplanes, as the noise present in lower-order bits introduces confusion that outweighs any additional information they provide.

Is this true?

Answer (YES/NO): NO